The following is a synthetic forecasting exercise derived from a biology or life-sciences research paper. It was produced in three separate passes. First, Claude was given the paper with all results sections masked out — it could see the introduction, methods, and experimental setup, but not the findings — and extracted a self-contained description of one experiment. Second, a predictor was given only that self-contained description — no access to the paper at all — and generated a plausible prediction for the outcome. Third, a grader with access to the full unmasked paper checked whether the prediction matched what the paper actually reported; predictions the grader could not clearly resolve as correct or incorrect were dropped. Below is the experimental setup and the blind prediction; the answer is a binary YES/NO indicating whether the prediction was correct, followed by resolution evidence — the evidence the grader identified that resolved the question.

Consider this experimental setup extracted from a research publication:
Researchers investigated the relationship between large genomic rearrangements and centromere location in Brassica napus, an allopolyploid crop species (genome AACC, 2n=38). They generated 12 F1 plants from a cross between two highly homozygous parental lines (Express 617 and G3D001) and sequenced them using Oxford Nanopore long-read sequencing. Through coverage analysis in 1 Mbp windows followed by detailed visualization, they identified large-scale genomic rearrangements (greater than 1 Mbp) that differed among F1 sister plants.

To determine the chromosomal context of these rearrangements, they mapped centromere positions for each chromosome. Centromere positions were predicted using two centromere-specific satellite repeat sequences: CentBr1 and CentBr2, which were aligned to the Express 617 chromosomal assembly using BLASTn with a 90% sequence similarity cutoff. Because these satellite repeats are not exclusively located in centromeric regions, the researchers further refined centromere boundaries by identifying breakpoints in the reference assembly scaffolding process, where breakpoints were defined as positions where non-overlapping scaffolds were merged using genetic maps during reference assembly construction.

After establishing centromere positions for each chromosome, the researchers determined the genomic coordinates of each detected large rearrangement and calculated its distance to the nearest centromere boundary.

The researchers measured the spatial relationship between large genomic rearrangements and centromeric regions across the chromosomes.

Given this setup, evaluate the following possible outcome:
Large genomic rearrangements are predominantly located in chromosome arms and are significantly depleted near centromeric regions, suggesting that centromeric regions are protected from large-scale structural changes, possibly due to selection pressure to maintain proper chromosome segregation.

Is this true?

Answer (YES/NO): NO